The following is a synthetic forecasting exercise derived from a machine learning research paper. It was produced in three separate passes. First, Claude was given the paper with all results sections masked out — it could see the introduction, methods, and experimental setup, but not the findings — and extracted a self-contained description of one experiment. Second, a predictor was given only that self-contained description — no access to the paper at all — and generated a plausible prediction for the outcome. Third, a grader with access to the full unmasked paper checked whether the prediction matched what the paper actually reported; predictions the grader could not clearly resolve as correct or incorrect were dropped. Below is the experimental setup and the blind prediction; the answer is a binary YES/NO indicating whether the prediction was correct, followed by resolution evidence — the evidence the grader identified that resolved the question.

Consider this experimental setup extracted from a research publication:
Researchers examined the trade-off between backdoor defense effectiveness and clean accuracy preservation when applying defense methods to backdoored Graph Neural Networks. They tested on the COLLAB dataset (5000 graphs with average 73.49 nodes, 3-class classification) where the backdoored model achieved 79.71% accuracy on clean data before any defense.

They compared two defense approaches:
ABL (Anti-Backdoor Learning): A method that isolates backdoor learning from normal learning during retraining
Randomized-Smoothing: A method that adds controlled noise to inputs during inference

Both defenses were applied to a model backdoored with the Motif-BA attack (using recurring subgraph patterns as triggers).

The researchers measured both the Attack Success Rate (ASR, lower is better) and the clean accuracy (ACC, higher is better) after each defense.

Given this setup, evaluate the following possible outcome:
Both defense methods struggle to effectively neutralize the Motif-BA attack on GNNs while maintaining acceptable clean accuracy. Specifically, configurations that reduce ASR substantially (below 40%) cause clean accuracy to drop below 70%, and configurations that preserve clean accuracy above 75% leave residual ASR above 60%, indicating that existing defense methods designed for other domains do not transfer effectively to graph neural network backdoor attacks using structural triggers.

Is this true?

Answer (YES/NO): NO